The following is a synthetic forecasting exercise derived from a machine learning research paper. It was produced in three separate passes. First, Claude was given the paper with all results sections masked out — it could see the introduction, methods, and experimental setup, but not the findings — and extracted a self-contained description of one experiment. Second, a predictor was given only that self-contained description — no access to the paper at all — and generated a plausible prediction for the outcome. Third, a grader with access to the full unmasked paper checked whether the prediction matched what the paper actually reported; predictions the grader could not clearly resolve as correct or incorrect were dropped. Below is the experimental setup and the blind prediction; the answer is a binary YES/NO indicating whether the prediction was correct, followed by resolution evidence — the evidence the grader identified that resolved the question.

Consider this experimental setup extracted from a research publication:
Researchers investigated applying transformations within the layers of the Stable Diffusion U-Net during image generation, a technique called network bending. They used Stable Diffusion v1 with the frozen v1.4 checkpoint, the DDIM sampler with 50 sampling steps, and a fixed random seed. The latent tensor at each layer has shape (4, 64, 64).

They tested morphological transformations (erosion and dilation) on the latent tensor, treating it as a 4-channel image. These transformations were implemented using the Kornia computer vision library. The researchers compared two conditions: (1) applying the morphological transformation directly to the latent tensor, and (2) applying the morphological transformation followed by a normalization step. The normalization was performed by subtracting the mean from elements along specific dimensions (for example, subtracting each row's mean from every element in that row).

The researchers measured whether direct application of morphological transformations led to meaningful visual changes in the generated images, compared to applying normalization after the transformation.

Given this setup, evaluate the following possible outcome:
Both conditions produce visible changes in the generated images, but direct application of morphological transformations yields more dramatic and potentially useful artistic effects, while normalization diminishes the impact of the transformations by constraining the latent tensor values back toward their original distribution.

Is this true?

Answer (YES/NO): NO